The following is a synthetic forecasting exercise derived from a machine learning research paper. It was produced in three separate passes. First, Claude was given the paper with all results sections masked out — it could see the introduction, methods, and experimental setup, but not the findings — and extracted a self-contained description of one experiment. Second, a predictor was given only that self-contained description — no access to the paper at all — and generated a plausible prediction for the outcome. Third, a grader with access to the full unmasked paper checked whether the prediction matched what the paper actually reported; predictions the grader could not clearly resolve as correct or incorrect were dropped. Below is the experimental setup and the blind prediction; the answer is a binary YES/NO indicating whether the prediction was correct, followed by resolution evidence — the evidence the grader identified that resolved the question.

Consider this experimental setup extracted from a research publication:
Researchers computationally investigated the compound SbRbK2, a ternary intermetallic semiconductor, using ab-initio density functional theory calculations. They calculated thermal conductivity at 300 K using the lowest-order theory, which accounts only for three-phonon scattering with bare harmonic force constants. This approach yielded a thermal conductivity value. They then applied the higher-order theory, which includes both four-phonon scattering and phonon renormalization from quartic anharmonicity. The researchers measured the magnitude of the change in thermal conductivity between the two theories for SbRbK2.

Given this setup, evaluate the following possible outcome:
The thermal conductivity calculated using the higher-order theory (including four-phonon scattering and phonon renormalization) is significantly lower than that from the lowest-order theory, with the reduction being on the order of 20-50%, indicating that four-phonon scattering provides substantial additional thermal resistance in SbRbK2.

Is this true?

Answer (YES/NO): NO